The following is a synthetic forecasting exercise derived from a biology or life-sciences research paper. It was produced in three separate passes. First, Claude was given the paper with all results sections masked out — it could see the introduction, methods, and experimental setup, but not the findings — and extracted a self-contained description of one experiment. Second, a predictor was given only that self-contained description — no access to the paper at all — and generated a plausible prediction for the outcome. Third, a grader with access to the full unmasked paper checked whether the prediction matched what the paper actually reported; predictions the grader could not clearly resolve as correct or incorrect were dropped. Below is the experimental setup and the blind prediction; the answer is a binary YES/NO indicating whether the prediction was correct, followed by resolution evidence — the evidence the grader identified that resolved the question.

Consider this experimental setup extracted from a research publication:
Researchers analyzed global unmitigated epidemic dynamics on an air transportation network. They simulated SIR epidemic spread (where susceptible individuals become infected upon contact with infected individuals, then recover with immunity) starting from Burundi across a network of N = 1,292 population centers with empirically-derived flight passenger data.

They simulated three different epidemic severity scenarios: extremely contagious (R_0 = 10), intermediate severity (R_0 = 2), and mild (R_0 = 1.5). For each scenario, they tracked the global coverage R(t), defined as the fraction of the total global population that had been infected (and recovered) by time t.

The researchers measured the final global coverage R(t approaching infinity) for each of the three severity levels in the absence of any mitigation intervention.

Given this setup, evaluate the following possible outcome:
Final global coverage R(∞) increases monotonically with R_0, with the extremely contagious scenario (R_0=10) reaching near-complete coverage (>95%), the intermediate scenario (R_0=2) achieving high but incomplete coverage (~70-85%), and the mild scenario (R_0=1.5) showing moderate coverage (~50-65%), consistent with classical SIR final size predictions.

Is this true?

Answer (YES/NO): NO